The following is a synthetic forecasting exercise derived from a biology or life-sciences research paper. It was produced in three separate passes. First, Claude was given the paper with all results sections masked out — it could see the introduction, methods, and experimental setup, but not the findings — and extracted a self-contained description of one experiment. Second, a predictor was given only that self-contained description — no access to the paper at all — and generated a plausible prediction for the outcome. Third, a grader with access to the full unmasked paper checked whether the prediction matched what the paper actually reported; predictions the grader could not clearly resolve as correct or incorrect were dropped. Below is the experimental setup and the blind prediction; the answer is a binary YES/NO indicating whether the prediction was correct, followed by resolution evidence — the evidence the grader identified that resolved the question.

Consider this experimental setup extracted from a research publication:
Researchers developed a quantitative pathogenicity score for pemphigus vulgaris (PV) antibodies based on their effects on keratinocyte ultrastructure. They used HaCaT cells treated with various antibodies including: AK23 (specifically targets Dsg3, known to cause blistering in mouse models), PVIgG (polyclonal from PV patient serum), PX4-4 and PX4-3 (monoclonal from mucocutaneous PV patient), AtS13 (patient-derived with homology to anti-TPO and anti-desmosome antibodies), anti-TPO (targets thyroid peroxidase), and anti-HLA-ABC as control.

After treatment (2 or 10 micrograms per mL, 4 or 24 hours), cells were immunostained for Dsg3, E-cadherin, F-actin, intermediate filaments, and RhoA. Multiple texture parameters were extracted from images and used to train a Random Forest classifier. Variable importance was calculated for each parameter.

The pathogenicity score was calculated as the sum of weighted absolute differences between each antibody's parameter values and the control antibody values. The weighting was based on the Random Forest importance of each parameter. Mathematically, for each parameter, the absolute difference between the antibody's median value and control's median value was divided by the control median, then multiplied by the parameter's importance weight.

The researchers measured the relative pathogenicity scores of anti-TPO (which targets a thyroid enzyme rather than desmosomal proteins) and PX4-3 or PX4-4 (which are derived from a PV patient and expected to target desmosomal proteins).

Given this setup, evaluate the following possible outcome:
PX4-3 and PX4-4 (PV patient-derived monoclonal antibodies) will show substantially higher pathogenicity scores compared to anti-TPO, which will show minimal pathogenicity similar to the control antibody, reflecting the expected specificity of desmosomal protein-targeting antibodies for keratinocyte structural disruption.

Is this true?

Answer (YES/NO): NO